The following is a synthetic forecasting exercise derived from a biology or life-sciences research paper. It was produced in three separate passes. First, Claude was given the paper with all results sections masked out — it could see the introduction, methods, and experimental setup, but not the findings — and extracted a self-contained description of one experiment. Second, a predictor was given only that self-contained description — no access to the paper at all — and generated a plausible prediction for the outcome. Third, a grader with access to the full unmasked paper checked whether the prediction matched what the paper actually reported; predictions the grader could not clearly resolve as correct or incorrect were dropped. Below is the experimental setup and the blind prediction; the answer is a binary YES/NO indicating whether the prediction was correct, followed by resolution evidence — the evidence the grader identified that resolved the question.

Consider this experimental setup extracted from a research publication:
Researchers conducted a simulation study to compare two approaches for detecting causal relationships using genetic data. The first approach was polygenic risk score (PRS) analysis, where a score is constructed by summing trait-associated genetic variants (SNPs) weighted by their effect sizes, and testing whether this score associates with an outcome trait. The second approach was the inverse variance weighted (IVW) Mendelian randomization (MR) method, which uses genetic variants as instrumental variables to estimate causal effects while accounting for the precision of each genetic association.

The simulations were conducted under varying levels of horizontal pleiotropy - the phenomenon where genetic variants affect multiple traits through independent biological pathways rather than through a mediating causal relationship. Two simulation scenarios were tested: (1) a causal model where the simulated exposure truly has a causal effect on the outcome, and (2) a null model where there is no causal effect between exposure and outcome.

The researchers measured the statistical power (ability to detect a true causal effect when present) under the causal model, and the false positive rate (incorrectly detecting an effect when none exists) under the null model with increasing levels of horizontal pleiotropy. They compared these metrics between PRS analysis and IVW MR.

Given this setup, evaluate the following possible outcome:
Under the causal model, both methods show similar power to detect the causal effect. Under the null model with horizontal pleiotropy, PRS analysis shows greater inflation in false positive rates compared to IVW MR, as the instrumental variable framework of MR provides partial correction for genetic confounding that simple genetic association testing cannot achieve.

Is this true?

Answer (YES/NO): NO